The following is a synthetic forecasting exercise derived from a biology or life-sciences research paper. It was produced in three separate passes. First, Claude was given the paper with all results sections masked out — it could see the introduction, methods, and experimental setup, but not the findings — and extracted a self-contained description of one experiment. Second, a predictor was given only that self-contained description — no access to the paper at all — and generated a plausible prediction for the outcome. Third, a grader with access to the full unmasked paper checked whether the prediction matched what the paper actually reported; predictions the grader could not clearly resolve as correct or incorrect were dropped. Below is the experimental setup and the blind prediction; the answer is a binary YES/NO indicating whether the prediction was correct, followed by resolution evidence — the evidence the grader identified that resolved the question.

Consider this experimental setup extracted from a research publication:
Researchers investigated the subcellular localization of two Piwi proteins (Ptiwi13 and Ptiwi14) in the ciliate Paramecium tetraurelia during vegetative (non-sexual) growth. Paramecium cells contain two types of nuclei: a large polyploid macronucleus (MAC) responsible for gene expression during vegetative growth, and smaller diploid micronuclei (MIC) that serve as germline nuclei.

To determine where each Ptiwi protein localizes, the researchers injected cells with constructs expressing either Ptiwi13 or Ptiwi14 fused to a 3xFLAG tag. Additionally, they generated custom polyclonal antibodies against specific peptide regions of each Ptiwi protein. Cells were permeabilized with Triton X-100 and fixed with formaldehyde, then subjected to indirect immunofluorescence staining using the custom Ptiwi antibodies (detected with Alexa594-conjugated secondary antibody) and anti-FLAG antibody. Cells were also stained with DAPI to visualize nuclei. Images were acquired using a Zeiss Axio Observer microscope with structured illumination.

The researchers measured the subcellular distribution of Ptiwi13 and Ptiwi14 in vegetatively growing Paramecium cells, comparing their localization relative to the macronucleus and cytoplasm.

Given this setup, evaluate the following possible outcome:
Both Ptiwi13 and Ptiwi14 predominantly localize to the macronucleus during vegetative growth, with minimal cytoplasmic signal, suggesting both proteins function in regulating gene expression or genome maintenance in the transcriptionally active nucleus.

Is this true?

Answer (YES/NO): NO